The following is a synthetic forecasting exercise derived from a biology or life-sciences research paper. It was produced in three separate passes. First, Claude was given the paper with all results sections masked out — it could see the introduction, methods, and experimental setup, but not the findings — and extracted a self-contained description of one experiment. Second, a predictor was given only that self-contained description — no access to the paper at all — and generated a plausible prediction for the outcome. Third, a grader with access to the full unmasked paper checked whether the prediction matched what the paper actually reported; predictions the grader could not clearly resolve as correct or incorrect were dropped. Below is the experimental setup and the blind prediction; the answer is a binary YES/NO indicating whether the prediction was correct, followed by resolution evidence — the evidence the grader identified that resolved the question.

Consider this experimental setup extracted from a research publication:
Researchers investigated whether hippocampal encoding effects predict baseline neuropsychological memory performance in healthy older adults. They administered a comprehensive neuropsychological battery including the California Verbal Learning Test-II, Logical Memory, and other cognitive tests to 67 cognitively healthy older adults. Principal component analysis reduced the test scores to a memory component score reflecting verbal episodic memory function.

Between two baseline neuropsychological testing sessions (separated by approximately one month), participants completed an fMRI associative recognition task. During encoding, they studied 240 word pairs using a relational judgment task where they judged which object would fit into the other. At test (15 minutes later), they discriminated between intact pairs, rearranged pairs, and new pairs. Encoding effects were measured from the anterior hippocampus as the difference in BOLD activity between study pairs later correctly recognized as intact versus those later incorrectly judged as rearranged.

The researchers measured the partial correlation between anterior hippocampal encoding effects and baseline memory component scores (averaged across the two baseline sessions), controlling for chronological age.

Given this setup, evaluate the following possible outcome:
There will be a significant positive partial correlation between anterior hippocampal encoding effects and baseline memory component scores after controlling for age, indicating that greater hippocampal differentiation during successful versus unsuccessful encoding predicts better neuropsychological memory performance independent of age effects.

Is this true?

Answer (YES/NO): NO